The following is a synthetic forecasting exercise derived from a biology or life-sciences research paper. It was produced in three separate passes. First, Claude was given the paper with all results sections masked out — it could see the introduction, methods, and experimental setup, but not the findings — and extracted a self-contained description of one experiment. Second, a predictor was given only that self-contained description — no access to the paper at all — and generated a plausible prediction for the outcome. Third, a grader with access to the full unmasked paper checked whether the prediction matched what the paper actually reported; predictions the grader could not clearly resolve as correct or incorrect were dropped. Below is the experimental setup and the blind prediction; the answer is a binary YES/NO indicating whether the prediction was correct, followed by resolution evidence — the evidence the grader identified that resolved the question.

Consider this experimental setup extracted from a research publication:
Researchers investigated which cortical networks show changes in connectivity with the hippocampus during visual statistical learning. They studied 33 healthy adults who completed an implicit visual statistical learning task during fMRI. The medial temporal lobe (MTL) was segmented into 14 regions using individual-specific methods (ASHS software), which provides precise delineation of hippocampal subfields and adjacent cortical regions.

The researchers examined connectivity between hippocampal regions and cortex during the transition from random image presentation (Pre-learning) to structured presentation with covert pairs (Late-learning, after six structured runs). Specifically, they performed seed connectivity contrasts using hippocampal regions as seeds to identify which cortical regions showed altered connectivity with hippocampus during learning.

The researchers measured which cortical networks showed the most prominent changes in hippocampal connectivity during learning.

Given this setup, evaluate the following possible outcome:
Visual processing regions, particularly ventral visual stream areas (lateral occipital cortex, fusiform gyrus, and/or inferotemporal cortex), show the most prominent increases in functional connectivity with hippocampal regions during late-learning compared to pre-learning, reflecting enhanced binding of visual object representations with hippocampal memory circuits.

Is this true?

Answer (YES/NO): NO